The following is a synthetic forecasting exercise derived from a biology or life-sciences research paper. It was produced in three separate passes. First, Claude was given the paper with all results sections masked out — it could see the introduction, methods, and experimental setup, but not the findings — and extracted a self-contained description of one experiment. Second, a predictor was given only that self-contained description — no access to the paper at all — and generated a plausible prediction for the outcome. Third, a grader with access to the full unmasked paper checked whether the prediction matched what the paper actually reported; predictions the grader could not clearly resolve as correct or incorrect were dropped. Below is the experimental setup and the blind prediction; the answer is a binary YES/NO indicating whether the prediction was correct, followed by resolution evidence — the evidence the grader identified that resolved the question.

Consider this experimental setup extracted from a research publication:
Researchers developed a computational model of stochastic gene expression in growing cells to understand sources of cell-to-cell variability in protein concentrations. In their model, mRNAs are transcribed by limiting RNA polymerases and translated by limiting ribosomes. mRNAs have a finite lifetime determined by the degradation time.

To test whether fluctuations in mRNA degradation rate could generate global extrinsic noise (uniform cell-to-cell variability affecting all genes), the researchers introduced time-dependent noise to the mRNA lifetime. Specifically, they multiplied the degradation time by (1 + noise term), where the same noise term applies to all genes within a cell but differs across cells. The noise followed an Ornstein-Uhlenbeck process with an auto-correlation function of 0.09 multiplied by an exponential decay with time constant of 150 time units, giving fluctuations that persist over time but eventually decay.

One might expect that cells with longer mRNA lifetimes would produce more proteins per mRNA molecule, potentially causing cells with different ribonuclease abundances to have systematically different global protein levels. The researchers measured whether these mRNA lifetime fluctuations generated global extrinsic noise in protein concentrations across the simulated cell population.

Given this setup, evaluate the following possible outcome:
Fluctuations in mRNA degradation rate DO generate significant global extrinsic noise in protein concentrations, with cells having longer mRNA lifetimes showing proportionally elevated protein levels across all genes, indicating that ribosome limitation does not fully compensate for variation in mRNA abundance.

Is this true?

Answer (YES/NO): NO